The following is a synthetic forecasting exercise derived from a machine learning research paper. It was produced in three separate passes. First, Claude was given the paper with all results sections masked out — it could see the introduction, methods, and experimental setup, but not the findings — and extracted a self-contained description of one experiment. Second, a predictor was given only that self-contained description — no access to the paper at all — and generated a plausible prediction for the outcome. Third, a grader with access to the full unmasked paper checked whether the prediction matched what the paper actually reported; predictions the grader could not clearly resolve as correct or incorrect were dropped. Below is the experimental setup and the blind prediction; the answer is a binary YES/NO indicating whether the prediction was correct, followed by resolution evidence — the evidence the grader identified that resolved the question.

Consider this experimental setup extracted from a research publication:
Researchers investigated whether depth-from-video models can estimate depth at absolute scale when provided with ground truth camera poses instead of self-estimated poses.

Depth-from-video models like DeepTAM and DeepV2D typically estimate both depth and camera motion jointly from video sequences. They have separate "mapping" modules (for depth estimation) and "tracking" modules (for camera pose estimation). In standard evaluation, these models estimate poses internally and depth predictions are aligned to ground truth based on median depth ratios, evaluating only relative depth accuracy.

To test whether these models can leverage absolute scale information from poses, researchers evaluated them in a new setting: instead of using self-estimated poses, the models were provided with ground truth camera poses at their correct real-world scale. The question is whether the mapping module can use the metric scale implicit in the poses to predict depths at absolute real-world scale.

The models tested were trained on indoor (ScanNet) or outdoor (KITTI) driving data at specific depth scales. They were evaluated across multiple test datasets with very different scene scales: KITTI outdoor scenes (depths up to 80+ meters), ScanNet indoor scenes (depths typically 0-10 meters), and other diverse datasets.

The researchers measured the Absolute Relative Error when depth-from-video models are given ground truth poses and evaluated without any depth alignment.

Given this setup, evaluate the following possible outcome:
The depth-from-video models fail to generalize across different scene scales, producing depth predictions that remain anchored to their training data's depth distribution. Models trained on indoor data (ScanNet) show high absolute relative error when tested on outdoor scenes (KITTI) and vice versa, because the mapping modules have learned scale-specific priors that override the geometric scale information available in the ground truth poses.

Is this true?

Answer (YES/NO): YES